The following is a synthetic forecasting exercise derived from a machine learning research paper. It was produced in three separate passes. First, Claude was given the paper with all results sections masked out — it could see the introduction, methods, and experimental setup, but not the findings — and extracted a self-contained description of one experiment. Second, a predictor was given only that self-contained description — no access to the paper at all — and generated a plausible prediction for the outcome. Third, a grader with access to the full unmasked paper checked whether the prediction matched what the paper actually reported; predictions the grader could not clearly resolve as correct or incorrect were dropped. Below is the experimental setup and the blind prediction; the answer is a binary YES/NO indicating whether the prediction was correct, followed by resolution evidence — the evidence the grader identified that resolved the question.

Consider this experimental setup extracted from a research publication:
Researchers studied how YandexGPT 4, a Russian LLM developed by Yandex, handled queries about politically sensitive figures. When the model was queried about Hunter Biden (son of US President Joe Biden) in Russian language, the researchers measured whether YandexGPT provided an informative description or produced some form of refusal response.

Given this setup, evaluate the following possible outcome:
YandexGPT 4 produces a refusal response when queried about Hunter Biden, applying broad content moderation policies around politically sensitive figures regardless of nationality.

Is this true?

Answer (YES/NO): YES